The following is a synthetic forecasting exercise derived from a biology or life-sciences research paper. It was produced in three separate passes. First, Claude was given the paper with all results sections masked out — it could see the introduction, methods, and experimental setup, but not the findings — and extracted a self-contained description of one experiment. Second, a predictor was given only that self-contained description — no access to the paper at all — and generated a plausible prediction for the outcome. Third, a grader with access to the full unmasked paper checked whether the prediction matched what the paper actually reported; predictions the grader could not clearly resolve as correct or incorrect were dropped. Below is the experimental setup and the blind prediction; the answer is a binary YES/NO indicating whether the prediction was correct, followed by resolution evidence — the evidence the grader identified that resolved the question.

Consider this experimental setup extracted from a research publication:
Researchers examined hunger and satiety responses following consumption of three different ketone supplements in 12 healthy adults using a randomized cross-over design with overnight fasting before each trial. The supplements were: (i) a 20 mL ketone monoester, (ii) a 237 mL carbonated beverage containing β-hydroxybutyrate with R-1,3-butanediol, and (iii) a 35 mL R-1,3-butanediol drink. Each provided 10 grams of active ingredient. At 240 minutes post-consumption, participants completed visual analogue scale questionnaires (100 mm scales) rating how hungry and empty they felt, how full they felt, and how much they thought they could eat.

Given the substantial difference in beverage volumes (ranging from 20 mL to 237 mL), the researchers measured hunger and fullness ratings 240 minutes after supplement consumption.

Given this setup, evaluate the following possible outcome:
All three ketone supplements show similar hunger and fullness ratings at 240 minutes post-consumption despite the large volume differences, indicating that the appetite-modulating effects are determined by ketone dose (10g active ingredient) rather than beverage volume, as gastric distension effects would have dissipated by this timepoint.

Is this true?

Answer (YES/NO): YES